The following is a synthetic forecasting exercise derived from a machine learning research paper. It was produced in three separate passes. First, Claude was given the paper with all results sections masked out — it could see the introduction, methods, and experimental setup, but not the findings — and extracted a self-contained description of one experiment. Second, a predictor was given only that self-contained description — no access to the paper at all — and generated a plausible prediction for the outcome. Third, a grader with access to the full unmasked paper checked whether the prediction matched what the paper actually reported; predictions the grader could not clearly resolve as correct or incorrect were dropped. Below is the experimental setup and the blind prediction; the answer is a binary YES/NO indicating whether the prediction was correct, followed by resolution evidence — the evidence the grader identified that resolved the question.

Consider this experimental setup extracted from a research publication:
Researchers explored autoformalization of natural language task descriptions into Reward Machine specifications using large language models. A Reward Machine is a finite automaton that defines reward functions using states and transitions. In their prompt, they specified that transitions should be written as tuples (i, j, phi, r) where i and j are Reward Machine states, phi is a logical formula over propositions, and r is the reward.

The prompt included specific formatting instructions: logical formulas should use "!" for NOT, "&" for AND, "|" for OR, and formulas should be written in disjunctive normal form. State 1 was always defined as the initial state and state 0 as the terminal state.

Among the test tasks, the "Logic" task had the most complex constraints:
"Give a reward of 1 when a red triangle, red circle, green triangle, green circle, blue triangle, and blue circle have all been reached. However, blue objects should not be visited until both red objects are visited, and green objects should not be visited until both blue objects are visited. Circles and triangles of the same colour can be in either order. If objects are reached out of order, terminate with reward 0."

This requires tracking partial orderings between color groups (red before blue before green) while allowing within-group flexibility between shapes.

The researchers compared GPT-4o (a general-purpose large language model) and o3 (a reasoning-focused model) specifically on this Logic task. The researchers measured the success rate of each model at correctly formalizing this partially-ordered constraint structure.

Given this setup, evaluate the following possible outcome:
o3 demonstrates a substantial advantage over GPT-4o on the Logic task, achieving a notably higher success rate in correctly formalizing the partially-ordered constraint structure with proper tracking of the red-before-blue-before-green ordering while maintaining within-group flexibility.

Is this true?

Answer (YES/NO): YES